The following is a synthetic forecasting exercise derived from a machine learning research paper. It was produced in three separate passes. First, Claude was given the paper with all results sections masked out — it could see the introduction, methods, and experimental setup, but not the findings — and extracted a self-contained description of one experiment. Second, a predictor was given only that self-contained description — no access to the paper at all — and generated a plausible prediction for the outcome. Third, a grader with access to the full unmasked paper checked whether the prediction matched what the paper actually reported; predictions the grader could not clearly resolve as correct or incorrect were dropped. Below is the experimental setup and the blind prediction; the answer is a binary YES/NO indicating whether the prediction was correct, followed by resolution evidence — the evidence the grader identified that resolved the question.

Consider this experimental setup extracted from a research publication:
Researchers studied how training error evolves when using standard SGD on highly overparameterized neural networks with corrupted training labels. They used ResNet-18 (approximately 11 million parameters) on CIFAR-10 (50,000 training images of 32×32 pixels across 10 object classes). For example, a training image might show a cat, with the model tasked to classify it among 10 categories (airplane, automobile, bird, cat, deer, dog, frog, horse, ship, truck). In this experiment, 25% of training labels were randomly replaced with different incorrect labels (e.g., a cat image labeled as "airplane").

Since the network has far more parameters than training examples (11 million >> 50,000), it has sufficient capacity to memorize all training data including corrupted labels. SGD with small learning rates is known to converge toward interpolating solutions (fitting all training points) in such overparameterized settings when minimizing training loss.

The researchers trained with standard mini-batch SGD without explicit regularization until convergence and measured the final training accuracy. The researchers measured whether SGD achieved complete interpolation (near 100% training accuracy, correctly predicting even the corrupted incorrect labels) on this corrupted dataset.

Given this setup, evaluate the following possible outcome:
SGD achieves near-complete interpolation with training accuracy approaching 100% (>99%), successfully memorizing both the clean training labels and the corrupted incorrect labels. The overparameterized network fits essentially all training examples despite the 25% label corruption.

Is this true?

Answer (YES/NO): YES